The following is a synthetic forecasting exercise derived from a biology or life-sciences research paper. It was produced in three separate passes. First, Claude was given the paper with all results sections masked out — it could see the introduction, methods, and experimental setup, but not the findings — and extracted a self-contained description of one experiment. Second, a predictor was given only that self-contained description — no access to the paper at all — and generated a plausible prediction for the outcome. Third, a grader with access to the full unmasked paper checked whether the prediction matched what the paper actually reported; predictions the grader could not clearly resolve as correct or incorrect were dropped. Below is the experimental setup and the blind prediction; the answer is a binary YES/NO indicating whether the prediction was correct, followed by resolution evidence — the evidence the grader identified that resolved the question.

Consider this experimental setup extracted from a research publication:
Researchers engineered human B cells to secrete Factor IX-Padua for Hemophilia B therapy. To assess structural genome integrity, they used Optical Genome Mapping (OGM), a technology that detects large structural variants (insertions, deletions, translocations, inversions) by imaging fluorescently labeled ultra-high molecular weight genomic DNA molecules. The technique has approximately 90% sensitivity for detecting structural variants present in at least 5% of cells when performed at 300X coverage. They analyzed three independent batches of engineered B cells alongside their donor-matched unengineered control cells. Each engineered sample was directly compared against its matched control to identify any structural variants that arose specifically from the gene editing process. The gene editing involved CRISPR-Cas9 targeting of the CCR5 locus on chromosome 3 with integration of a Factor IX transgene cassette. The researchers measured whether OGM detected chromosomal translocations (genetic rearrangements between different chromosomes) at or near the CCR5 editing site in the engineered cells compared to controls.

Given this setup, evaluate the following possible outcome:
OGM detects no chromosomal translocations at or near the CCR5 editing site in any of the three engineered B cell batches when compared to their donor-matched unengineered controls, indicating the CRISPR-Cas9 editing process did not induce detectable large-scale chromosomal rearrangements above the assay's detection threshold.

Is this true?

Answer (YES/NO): YES